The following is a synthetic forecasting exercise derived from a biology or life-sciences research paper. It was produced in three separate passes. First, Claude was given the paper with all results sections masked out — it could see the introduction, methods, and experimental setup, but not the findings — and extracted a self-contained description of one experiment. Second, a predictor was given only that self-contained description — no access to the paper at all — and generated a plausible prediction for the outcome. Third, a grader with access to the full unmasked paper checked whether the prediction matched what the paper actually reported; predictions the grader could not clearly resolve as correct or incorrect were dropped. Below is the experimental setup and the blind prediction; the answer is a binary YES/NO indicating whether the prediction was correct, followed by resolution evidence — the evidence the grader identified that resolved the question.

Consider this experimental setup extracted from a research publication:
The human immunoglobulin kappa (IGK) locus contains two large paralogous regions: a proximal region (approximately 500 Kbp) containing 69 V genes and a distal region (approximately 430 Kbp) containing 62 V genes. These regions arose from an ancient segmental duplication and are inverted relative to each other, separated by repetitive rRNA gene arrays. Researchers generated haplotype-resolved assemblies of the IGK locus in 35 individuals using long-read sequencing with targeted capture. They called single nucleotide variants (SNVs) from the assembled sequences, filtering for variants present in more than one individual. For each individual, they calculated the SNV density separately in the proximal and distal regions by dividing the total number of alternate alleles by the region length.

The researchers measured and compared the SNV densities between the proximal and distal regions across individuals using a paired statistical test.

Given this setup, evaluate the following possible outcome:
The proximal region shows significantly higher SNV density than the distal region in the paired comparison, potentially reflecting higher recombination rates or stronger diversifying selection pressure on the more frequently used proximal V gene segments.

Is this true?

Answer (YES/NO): NO